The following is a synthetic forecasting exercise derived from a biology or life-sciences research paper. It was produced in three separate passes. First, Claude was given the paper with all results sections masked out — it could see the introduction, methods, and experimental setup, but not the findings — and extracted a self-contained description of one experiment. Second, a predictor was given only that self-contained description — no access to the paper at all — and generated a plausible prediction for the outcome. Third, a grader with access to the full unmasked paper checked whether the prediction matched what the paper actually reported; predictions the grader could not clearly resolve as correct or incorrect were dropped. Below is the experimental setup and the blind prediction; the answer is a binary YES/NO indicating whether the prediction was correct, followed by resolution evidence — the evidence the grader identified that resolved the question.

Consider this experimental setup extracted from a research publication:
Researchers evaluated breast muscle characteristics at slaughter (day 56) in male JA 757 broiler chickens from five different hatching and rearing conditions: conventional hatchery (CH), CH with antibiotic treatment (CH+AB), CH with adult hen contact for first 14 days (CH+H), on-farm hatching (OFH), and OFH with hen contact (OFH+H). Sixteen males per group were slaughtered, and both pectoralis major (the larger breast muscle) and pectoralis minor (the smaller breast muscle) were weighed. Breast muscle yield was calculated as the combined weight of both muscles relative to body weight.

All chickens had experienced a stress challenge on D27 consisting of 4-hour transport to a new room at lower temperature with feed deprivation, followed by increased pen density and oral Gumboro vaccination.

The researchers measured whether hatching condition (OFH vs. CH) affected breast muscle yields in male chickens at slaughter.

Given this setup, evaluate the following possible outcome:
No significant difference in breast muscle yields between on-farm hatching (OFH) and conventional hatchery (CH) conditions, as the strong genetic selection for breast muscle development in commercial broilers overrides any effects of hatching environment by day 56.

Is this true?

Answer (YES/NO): YES